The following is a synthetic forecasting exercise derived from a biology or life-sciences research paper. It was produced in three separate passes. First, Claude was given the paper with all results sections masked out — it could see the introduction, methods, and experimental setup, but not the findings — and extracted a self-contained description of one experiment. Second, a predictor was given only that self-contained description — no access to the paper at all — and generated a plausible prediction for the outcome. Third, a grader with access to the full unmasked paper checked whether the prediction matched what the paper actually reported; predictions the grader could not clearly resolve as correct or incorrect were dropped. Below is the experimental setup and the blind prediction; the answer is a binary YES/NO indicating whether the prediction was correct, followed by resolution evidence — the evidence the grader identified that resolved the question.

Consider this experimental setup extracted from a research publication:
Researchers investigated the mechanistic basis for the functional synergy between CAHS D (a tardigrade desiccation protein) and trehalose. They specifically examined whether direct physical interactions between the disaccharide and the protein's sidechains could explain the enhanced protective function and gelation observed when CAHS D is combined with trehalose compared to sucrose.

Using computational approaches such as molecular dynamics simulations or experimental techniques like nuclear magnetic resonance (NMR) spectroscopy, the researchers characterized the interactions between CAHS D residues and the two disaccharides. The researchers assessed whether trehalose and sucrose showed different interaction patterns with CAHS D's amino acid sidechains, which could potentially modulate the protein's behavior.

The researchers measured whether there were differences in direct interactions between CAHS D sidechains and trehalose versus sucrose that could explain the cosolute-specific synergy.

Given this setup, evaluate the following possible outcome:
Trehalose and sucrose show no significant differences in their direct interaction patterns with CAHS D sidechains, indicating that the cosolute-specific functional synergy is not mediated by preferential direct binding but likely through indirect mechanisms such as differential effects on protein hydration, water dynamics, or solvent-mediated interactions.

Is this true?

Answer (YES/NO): NO